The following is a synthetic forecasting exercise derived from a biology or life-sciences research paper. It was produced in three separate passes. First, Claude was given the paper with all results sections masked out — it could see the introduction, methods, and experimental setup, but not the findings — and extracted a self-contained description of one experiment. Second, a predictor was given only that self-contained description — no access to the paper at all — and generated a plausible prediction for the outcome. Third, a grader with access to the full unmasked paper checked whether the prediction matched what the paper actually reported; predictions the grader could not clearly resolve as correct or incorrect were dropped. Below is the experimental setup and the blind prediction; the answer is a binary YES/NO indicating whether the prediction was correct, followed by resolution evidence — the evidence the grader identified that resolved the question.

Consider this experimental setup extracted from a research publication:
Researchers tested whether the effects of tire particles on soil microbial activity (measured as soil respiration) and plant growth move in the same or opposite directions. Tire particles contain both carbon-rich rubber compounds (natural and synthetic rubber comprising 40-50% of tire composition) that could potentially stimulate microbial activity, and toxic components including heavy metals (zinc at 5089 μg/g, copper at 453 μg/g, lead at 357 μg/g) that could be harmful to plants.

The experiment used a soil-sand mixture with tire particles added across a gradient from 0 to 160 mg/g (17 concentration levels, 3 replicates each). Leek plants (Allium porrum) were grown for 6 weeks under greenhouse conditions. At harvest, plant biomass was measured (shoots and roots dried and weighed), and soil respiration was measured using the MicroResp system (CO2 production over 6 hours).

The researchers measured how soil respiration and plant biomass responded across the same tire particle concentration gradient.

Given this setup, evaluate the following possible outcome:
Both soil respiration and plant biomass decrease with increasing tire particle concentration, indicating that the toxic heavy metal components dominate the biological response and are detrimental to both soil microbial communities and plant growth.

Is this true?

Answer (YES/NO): NO